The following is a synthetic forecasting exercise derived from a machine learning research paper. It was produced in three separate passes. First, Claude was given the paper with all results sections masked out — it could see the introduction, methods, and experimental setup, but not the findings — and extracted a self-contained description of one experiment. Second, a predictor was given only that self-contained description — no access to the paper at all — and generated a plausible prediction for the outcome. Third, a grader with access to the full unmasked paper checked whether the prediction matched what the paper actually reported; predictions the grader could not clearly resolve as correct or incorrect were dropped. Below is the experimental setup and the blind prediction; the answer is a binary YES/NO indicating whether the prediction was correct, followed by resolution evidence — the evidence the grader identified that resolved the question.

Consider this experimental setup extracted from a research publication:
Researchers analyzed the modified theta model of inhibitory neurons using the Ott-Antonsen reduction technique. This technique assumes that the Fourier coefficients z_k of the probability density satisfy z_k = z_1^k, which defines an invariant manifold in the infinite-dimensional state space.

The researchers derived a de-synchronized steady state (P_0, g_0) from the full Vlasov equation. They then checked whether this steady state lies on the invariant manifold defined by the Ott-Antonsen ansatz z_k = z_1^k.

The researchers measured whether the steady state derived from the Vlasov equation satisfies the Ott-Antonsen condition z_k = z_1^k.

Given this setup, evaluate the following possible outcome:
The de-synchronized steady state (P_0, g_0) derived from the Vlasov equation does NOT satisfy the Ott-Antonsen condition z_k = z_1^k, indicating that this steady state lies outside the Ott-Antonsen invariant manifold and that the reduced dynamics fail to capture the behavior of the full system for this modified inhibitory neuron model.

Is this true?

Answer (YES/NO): NO